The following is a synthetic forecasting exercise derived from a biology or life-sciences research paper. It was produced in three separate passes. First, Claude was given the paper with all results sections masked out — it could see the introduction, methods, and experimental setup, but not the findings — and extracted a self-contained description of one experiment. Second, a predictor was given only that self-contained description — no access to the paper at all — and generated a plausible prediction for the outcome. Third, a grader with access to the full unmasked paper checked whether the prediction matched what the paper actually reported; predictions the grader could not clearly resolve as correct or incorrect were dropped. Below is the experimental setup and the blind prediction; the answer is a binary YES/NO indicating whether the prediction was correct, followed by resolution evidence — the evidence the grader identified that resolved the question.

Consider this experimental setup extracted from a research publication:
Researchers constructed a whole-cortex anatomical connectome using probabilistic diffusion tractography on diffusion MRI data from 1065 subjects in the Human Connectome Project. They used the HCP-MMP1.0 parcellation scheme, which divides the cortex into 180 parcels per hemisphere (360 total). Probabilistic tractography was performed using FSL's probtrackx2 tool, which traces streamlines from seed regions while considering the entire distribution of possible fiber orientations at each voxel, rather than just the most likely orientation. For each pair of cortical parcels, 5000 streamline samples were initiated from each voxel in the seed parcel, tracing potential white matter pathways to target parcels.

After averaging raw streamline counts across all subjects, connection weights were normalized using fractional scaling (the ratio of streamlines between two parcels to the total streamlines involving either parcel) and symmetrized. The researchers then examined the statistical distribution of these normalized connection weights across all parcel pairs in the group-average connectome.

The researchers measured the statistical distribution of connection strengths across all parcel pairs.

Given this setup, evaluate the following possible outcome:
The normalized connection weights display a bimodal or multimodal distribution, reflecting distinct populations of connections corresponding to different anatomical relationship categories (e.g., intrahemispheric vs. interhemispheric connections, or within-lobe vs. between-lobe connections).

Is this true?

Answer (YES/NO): NO